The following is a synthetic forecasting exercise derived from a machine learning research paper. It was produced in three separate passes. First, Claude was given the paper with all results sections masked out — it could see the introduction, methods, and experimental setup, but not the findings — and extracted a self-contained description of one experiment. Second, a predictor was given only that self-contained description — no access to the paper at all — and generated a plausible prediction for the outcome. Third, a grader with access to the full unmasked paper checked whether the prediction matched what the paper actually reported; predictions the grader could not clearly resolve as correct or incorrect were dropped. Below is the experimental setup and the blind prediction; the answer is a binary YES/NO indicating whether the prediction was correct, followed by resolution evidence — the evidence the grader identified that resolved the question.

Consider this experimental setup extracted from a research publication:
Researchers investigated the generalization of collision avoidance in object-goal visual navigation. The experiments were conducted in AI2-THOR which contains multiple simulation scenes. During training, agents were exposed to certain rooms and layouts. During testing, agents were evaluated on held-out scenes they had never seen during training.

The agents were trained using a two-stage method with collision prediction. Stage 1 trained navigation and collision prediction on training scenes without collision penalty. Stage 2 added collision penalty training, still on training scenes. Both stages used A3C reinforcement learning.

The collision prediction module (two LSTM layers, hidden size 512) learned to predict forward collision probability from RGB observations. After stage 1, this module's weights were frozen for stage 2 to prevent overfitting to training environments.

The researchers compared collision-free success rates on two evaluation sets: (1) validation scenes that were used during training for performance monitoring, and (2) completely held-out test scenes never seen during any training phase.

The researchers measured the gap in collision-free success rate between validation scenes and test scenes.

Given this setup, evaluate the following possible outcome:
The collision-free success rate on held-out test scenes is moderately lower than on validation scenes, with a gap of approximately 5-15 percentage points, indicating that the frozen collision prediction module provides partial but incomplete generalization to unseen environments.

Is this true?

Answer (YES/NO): YES